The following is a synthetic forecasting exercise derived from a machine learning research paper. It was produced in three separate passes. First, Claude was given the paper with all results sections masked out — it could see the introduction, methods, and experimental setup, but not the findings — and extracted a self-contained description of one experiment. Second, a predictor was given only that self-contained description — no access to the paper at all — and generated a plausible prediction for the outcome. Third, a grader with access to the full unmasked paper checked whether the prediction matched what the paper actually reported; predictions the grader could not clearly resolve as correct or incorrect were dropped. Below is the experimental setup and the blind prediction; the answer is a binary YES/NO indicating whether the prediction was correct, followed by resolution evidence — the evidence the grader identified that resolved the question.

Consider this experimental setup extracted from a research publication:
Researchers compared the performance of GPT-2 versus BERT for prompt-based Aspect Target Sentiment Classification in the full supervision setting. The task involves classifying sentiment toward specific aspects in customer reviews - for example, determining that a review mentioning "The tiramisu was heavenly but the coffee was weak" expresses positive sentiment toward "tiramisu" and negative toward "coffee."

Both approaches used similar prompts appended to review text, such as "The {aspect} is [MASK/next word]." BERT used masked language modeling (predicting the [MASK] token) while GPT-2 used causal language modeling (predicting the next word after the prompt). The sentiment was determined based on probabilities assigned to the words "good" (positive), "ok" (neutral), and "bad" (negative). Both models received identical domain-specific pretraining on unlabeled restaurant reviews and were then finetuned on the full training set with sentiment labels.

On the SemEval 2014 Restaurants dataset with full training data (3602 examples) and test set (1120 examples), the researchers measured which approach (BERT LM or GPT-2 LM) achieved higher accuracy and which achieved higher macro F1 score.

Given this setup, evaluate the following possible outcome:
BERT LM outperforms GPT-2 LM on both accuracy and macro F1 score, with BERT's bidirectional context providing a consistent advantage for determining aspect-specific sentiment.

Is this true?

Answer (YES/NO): YES